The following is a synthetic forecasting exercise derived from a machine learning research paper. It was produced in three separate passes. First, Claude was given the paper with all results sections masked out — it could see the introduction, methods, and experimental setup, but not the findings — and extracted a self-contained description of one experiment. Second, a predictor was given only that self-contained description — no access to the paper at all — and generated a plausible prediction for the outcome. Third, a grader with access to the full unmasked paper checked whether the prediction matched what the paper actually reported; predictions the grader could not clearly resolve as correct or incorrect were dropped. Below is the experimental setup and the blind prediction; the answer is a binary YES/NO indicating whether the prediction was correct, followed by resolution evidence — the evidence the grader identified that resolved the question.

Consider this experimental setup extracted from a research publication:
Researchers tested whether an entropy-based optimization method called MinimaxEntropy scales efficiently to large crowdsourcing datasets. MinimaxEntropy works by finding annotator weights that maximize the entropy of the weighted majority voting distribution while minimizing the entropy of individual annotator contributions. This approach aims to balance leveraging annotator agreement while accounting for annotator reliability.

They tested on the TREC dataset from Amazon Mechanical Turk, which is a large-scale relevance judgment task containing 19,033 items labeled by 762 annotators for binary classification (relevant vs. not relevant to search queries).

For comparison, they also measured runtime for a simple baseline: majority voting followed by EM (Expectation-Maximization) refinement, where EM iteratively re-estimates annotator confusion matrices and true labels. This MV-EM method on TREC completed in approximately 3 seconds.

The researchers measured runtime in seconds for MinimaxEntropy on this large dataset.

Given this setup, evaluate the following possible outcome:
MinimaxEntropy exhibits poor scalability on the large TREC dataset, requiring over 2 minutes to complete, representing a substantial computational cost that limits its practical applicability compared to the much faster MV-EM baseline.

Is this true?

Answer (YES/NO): YES